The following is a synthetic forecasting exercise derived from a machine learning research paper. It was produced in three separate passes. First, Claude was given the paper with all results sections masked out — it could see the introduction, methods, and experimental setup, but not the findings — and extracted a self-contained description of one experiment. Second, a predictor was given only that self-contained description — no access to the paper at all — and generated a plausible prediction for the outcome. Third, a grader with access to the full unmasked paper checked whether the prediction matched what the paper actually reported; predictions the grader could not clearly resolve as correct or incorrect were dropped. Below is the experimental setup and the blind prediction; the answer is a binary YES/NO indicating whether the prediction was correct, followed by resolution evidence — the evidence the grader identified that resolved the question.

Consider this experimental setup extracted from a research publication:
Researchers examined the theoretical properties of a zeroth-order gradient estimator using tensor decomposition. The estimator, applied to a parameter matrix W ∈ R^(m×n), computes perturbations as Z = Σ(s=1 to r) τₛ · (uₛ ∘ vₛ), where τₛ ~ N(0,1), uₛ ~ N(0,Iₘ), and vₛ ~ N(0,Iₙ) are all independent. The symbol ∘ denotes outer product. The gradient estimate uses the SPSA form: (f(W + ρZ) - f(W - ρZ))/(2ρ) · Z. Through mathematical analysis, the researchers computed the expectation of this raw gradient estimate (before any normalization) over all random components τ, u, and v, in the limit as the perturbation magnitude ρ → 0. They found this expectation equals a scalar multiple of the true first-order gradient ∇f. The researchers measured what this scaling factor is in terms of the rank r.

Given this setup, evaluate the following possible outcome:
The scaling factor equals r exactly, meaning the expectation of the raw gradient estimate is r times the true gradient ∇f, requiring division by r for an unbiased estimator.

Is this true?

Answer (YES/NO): YES